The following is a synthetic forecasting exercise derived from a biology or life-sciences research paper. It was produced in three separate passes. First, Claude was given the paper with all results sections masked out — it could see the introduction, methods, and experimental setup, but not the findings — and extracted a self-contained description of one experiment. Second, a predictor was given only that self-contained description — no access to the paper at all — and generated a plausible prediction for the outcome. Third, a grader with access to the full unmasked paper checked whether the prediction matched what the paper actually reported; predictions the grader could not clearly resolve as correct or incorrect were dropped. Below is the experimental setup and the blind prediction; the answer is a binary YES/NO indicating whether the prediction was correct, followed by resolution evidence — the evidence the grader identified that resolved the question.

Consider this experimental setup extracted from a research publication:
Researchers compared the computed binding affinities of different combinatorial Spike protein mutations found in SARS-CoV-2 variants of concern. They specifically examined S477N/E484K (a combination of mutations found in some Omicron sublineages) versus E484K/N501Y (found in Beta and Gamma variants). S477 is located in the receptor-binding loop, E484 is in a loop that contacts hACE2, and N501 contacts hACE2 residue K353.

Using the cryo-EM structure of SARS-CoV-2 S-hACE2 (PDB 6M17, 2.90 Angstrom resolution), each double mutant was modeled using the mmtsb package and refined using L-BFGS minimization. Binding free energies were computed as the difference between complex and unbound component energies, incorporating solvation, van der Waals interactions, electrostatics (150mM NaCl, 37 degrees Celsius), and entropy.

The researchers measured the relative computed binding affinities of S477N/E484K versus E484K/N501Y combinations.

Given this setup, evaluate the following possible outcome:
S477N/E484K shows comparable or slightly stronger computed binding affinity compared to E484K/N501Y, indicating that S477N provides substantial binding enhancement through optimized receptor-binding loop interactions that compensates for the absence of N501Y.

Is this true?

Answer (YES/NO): YES